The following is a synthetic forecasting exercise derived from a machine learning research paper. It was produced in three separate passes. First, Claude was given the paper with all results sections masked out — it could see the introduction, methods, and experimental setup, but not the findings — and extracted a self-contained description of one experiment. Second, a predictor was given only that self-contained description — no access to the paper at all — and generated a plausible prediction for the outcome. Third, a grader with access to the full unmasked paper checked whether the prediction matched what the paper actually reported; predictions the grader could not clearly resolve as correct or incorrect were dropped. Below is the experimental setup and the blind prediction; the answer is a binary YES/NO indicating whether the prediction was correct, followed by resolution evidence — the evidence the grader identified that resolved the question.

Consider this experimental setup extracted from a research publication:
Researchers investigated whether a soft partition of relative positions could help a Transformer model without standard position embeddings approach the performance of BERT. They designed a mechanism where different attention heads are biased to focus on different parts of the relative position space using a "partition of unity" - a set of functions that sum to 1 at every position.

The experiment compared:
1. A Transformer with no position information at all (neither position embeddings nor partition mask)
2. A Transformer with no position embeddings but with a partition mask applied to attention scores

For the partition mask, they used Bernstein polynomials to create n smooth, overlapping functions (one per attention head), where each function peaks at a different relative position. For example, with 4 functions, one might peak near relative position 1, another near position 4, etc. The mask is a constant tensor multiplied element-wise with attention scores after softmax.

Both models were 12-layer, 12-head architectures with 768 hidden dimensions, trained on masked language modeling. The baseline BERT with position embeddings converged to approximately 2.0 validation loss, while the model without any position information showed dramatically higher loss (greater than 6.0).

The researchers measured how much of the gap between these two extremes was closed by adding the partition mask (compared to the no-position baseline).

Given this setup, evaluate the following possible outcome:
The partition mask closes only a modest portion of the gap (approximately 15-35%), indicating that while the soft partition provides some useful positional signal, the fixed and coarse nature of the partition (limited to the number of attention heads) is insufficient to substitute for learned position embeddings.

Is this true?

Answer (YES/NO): NO